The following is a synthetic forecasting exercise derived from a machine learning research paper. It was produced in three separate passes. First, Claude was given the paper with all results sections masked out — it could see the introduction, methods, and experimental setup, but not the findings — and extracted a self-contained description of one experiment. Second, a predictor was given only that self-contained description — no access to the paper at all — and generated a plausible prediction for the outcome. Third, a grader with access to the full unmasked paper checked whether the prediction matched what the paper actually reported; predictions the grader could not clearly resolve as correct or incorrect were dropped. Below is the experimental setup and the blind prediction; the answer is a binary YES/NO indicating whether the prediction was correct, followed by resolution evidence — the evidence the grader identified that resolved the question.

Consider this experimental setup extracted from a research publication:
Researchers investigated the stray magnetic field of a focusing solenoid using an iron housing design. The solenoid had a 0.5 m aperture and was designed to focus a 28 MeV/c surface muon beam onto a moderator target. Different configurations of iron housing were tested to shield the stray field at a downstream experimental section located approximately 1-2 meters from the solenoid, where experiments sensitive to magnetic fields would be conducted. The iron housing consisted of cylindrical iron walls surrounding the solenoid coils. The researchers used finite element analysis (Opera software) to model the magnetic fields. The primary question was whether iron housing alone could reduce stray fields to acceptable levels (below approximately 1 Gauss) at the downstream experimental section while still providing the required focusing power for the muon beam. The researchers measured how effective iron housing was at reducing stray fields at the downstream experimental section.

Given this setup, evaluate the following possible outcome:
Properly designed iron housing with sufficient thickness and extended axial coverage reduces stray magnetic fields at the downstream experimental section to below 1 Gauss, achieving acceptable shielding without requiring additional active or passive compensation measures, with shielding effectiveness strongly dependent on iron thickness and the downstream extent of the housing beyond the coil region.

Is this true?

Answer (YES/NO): NO